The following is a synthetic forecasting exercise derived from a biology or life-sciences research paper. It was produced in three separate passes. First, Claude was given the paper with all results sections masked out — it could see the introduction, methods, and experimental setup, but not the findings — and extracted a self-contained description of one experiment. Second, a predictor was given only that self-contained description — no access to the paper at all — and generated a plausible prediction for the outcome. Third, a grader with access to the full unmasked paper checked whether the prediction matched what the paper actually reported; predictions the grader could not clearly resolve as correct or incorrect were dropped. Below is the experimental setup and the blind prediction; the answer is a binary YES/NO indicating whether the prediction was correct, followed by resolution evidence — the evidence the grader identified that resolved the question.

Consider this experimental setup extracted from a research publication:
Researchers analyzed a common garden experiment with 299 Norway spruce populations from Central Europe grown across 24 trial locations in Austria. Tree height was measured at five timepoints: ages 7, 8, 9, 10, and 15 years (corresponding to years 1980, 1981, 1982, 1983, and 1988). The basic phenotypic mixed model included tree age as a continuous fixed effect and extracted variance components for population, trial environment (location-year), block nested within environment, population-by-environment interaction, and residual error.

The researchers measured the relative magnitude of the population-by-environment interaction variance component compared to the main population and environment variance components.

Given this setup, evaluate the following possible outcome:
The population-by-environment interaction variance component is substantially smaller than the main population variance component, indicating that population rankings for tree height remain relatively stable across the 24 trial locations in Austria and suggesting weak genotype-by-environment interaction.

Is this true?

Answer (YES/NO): NO